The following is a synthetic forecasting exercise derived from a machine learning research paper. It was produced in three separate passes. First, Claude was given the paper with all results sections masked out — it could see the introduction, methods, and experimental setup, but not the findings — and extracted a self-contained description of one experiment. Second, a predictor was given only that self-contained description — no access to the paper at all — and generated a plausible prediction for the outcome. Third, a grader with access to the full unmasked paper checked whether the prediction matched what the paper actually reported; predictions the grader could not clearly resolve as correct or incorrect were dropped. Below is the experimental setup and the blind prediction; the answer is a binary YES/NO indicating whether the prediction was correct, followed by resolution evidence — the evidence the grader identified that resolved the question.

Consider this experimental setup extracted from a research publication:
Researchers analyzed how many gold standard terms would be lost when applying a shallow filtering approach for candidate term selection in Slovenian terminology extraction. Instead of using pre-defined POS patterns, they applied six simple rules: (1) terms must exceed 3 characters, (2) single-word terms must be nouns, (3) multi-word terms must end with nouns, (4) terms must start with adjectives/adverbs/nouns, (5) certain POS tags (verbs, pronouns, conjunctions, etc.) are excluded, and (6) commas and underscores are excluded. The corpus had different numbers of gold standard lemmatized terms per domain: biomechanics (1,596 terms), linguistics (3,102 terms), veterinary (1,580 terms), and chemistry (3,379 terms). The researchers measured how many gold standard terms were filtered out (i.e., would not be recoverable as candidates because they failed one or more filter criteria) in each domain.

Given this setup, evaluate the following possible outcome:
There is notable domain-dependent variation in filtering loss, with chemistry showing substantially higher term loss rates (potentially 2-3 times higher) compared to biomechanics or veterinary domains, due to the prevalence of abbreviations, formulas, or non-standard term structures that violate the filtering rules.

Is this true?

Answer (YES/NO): NO